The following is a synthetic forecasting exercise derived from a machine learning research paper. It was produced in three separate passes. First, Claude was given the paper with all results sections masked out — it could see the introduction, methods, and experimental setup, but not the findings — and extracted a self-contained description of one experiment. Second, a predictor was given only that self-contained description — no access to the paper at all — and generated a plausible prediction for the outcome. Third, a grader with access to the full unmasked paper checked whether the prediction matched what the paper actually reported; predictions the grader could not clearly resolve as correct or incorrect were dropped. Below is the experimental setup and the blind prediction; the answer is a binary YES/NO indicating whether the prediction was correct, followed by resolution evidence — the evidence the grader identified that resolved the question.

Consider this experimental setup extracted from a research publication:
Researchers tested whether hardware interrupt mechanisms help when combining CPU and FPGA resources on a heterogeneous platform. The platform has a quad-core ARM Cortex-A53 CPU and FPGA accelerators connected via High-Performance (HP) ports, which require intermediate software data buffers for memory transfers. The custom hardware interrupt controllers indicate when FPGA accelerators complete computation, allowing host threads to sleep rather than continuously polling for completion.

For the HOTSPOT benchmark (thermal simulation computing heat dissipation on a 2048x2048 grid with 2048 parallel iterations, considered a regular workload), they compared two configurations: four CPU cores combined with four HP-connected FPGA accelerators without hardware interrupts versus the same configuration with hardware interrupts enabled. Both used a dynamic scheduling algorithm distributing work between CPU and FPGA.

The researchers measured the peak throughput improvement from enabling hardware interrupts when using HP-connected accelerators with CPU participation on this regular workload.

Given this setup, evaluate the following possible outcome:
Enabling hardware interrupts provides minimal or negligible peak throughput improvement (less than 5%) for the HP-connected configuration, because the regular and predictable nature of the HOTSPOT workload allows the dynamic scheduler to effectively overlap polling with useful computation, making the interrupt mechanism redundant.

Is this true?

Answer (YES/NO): NO